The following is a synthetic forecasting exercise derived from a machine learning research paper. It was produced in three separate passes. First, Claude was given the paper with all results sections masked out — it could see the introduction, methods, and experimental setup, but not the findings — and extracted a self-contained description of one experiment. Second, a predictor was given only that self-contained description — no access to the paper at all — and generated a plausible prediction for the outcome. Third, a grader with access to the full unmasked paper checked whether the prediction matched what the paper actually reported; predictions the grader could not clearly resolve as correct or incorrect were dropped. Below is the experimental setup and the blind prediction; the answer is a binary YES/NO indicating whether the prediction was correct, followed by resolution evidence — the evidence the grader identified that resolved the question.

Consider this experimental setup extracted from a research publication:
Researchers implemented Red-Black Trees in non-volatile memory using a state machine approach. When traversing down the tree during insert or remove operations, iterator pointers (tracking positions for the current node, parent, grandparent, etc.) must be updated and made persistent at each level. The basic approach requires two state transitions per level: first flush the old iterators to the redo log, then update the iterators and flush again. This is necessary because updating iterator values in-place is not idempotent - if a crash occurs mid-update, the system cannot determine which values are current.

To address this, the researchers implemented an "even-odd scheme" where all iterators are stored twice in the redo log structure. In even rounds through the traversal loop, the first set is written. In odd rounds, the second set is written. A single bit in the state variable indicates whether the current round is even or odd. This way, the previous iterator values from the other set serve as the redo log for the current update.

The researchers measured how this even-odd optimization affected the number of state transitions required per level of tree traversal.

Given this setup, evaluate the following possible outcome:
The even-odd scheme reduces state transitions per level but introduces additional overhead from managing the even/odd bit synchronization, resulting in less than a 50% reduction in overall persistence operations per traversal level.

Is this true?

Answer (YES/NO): NO